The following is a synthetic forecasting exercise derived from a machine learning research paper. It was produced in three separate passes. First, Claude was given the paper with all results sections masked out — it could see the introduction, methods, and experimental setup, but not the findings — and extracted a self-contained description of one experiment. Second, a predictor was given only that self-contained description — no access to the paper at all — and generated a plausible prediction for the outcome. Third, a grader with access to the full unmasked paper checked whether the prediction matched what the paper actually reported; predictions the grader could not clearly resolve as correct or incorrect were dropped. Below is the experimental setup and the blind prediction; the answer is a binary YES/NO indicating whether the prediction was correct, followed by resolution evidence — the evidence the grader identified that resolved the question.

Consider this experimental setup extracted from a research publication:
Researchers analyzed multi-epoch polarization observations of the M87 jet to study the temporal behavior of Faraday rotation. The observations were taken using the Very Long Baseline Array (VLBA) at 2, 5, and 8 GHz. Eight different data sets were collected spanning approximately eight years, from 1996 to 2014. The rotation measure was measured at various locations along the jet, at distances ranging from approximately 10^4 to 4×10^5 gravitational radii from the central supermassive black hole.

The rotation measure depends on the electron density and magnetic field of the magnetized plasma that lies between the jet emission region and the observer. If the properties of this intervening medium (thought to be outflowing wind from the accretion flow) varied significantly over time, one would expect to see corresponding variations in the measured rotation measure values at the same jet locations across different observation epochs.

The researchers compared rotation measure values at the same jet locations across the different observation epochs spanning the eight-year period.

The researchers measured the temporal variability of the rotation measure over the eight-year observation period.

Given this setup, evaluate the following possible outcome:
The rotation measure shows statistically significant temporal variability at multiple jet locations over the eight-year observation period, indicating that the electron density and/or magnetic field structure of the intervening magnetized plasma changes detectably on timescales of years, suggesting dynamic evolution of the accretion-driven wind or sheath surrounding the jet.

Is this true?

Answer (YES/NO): NO